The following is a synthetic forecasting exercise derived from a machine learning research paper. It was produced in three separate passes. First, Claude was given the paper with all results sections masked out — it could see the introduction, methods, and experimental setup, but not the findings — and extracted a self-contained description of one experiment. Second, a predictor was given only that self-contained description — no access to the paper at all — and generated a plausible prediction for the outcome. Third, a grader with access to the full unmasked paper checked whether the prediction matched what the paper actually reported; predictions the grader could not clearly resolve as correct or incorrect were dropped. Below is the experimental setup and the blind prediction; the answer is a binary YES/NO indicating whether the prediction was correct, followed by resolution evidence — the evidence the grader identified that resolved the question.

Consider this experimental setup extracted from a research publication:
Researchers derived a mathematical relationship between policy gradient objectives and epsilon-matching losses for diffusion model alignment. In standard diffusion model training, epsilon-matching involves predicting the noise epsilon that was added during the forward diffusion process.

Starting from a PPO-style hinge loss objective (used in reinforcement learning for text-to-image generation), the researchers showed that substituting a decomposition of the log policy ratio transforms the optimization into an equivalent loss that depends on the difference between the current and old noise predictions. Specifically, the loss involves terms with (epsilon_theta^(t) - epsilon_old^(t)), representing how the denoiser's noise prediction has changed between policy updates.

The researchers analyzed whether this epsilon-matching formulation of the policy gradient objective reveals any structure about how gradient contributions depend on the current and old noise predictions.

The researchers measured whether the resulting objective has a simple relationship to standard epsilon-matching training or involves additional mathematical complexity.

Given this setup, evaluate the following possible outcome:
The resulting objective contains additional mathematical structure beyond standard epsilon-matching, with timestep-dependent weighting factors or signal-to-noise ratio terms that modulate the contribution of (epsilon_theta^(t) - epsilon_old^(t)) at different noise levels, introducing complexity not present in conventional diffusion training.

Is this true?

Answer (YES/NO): YES